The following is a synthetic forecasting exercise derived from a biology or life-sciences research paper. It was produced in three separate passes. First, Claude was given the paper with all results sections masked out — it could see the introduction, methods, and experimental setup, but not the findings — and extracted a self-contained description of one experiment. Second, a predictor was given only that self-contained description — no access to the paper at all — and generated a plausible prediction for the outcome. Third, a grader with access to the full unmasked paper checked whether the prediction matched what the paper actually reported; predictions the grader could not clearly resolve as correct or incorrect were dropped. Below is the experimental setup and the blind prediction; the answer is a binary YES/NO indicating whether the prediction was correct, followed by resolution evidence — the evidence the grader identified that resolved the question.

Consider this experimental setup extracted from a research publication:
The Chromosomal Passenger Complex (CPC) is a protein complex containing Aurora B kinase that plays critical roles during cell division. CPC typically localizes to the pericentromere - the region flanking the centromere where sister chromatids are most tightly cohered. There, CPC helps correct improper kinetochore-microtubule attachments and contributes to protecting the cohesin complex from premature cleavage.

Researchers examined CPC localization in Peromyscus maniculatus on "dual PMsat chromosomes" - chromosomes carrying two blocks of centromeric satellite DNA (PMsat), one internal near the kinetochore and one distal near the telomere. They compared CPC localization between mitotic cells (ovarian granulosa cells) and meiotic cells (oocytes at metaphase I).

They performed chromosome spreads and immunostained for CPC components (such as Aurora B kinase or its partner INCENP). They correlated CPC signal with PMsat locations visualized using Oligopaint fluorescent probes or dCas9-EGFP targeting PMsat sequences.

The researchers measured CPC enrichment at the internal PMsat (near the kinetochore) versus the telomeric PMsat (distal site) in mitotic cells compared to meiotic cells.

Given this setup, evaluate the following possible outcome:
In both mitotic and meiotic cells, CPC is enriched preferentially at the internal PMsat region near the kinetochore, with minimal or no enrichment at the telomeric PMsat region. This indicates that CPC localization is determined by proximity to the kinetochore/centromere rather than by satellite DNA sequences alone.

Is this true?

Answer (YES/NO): NO